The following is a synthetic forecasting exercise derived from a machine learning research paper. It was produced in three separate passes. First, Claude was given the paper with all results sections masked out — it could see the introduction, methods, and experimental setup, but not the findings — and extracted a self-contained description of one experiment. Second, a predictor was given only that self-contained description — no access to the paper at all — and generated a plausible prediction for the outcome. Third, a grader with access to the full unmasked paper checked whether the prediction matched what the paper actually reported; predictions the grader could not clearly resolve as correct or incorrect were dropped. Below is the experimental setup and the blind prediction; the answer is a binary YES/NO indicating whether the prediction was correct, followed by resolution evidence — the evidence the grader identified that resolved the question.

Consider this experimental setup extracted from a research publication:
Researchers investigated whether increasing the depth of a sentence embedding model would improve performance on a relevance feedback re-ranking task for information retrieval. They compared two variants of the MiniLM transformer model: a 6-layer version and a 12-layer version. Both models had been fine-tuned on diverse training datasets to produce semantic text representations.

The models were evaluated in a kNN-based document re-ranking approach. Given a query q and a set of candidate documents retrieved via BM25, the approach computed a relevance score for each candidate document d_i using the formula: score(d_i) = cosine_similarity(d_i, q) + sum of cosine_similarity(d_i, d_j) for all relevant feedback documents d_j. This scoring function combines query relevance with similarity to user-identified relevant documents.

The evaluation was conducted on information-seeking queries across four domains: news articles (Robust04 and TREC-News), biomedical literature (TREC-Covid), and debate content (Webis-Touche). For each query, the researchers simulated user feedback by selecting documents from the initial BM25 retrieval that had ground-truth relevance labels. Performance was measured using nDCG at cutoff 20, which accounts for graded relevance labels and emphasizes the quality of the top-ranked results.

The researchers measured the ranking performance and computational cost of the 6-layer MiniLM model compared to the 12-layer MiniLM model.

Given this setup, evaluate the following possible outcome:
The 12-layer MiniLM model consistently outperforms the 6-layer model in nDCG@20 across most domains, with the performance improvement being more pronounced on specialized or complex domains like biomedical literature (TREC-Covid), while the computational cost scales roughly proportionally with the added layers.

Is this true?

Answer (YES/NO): NO